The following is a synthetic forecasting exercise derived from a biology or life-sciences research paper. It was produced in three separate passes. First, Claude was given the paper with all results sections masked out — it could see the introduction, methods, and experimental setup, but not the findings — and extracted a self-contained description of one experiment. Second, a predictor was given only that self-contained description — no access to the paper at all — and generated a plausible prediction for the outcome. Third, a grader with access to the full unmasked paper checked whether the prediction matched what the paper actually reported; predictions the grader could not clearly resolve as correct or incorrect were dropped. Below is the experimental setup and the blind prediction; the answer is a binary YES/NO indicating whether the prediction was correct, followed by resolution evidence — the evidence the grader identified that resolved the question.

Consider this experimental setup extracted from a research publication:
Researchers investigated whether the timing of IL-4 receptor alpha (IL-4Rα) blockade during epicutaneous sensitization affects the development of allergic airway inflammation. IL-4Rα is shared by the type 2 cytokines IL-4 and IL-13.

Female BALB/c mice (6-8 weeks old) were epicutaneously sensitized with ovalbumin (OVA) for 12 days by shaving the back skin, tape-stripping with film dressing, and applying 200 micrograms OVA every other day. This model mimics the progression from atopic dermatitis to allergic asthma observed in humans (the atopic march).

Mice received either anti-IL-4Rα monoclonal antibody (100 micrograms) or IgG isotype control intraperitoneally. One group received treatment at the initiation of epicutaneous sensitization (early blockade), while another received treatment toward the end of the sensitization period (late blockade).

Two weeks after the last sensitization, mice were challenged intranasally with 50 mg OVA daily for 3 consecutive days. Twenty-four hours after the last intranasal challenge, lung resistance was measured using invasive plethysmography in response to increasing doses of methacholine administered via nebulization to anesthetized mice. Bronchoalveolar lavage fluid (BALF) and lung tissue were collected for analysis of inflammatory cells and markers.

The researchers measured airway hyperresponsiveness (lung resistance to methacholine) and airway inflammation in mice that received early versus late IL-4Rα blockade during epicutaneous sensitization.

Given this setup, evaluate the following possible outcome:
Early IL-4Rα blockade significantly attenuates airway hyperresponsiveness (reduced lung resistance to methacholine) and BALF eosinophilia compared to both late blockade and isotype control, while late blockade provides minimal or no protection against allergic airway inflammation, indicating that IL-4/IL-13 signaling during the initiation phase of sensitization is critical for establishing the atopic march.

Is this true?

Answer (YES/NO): YES